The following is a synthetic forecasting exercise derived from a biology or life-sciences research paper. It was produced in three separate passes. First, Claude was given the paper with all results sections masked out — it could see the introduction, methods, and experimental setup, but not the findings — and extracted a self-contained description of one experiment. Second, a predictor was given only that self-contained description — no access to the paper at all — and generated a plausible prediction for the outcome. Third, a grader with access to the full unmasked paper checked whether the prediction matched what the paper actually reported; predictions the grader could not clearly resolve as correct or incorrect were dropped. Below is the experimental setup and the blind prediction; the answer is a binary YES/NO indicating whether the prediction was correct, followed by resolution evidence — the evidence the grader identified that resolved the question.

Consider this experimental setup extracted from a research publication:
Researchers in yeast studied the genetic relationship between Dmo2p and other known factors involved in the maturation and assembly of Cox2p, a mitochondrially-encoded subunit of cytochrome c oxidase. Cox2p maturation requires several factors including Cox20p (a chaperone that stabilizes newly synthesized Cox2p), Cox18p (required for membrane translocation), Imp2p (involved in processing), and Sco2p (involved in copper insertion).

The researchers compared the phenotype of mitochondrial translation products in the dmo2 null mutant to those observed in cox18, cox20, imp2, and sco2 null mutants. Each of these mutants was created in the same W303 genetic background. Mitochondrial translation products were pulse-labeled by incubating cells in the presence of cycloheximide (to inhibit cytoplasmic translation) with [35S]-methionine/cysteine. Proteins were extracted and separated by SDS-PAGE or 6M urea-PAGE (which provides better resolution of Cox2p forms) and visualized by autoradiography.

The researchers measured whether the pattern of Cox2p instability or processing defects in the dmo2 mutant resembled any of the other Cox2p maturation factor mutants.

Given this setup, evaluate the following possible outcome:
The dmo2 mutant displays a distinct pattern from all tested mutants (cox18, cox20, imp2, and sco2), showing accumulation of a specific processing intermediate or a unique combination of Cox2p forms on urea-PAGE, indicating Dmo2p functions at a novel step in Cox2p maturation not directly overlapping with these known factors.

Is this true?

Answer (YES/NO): NO